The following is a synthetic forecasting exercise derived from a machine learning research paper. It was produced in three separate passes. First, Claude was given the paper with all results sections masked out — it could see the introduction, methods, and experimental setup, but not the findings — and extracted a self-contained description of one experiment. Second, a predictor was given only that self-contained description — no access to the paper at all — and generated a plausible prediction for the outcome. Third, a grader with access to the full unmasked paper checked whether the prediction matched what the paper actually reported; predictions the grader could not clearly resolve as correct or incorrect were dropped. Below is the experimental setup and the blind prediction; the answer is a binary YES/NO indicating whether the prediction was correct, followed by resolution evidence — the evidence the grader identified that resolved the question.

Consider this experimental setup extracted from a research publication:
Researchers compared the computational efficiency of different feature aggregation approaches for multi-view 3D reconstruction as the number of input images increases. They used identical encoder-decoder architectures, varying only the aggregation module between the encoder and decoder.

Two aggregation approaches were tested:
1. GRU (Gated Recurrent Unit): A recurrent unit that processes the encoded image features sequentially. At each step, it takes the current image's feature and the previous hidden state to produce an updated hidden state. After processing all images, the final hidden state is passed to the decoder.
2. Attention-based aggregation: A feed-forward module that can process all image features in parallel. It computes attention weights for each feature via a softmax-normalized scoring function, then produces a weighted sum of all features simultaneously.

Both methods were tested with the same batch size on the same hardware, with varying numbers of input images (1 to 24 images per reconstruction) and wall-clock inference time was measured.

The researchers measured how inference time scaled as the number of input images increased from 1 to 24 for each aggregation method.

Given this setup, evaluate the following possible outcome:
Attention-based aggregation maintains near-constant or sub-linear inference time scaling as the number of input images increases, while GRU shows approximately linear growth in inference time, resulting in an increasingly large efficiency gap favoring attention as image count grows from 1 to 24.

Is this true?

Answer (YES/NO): NO